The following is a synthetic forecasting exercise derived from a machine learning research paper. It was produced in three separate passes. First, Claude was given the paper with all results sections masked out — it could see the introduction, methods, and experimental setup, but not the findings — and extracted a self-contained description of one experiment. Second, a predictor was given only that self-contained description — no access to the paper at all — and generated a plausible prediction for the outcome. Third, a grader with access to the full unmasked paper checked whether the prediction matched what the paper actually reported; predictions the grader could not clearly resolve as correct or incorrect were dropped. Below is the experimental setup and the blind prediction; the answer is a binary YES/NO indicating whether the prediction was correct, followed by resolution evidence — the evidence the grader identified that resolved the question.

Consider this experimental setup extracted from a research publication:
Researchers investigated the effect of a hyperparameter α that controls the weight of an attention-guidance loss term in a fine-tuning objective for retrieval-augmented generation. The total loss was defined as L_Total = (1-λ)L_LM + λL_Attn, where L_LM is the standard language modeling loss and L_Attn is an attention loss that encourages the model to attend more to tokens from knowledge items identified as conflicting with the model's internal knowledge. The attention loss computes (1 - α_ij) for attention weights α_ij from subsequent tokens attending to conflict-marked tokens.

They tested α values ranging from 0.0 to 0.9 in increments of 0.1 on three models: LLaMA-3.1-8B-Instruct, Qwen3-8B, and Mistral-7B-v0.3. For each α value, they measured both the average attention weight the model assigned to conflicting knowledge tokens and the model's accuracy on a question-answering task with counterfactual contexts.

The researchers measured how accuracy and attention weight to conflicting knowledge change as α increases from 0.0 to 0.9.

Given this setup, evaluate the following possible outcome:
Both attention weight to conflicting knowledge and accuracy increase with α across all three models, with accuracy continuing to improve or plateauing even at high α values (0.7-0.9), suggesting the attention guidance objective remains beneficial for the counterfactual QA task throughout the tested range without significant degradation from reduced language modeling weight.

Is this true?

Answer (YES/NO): NO